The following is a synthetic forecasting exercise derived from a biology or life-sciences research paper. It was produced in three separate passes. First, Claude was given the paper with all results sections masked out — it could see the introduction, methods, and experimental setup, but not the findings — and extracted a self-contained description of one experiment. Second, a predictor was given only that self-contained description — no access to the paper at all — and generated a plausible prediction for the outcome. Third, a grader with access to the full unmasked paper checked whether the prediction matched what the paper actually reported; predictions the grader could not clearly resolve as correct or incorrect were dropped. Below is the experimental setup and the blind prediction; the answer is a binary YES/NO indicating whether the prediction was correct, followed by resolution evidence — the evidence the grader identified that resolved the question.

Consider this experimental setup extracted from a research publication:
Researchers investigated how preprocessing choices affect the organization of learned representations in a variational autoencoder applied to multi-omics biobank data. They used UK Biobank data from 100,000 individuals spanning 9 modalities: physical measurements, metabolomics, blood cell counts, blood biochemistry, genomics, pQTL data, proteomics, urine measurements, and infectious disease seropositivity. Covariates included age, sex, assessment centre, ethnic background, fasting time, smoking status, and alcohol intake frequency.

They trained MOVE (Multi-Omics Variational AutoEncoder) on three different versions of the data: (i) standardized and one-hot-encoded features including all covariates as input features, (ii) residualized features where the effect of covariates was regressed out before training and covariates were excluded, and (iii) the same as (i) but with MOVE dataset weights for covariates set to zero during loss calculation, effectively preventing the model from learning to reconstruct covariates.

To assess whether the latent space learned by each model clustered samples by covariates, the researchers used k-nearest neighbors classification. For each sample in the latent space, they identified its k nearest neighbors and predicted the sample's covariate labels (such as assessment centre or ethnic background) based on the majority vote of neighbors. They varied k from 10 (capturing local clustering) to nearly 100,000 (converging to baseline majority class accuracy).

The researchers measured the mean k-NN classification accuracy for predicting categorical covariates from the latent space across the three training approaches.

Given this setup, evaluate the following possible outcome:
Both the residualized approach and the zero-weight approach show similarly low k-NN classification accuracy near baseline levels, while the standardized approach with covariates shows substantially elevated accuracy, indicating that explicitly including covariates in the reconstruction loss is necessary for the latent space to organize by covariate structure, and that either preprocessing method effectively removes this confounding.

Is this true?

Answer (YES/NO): NO